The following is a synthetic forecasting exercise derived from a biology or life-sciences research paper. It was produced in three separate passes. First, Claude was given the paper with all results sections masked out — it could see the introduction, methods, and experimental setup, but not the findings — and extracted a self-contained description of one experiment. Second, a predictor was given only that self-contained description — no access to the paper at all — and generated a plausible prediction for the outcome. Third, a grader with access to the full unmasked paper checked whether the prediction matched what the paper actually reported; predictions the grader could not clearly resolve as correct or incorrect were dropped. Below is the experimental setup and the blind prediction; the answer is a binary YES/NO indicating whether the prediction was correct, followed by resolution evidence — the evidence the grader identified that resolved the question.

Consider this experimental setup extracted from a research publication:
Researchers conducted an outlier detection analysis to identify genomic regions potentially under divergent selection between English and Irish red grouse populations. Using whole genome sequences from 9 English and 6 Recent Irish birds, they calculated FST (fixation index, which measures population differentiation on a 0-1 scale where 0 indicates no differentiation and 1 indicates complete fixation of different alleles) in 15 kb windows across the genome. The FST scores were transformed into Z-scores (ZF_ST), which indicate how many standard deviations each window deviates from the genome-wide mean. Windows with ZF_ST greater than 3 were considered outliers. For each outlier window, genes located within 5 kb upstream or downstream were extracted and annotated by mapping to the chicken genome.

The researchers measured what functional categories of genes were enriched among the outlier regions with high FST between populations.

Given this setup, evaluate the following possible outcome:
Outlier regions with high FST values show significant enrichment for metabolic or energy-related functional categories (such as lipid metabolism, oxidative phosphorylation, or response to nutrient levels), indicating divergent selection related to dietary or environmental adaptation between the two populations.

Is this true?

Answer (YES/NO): NO